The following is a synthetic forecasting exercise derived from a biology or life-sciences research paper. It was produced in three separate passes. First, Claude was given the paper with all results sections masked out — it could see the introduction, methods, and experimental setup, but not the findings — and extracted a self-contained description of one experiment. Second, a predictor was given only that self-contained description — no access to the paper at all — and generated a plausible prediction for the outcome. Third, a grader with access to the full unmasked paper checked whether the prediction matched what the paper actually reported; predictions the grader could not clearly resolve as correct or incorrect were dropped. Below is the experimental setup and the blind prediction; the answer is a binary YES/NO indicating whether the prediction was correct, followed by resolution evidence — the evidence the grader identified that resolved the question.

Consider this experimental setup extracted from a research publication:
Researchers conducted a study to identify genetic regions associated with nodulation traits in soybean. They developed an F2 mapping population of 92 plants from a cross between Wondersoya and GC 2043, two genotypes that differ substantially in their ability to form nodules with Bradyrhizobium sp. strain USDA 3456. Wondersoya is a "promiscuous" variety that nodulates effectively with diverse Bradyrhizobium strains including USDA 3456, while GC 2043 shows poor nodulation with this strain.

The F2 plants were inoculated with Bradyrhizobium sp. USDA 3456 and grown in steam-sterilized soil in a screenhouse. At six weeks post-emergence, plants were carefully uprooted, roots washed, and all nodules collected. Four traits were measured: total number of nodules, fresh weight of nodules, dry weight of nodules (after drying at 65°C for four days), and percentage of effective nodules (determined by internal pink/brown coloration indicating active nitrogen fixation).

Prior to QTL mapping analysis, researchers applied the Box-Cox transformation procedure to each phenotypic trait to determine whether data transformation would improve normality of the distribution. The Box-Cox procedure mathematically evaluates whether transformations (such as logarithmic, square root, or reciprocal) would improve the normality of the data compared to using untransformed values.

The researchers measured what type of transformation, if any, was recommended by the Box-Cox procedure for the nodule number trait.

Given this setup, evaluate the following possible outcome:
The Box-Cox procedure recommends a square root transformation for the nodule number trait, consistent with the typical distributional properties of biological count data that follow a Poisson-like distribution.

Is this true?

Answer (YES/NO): YES